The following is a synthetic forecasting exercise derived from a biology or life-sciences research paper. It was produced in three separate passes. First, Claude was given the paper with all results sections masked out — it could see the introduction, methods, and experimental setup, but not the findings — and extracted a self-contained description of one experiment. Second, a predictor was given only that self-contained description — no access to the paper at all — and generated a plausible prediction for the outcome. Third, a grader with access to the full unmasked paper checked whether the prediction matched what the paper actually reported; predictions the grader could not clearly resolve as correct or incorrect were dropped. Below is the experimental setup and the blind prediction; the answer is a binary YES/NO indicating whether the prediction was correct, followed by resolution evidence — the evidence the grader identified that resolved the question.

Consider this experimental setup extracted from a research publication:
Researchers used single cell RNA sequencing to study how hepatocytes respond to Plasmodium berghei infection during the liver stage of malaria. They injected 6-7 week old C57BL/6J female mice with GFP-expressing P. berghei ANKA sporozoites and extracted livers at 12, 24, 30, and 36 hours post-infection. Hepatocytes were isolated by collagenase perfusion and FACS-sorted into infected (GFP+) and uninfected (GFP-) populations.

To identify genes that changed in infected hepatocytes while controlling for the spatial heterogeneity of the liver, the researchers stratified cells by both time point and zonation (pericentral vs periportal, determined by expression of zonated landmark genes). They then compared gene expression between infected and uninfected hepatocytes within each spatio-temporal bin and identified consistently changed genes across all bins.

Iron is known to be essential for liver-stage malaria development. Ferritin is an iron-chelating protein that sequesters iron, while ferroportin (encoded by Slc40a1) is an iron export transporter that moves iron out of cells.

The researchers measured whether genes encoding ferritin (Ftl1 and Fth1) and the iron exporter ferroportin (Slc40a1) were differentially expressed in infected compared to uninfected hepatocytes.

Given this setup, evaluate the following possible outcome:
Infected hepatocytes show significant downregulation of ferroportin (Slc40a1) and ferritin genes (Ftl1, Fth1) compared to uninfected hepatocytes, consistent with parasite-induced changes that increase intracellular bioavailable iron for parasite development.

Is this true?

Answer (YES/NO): NO